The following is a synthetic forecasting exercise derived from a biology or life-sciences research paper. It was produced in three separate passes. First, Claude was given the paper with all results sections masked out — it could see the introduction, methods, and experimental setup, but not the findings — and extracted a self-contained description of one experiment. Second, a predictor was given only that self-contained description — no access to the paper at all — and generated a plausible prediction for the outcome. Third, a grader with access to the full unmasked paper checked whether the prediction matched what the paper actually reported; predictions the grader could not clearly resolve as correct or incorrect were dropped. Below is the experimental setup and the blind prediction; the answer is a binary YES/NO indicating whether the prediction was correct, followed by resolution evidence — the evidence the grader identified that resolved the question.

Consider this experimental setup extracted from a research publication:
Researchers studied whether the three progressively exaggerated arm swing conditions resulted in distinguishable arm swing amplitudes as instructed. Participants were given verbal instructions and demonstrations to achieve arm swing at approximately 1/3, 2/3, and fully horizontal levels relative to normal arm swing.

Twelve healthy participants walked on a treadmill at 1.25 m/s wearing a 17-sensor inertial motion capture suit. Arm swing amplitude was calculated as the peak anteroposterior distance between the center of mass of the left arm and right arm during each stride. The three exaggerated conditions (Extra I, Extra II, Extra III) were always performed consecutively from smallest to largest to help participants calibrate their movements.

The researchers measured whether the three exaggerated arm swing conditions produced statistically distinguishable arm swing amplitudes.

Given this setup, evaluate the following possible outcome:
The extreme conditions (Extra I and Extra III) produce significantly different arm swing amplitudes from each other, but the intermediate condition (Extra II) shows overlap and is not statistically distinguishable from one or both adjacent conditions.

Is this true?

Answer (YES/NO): NO